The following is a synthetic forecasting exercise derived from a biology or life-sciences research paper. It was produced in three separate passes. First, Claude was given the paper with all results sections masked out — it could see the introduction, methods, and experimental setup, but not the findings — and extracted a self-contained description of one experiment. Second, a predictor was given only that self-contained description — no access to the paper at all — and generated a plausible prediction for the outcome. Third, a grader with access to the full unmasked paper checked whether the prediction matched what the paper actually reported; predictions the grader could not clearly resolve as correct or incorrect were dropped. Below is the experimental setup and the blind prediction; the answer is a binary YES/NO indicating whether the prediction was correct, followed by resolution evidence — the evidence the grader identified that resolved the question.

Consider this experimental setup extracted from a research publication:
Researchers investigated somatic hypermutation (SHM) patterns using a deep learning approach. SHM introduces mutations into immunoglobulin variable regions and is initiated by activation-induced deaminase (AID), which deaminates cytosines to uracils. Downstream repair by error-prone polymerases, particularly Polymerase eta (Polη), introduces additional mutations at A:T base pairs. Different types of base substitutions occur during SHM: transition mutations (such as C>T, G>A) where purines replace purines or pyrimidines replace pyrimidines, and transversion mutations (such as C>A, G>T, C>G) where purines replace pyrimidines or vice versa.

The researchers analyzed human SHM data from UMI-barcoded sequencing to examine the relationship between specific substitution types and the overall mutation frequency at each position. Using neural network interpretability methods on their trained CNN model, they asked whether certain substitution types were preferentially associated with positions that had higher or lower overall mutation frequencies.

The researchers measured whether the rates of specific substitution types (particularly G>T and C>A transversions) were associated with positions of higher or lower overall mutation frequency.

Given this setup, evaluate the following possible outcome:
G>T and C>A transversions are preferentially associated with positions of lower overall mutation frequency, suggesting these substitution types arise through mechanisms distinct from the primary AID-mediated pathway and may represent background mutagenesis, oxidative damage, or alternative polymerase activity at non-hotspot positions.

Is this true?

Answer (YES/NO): NO